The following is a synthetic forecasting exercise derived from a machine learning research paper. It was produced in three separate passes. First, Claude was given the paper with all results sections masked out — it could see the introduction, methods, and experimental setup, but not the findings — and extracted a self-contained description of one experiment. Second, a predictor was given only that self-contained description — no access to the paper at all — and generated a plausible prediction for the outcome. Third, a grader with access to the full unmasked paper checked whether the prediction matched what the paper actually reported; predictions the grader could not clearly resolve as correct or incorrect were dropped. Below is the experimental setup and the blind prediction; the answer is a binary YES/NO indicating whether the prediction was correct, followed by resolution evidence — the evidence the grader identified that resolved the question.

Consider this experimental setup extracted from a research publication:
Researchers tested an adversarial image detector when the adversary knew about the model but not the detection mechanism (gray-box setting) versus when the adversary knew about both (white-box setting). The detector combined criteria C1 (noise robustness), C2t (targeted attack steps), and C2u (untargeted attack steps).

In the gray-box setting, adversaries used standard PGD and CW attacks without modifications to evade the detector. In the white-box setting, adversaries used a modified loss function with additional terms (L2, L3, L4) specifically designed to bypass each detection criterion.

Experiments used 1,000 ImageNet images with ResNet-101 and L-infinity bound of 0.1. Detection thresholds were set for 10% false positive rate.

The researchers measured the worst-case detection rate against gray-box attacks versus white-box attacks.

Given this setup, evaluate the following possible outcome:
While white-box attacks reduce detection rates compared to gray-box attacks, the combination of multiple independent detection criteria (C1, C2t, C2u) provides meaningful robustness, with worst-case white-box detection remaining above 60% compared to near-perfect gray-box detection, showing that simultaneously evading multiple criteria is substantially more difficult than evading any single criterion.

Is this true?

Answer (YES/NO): NO